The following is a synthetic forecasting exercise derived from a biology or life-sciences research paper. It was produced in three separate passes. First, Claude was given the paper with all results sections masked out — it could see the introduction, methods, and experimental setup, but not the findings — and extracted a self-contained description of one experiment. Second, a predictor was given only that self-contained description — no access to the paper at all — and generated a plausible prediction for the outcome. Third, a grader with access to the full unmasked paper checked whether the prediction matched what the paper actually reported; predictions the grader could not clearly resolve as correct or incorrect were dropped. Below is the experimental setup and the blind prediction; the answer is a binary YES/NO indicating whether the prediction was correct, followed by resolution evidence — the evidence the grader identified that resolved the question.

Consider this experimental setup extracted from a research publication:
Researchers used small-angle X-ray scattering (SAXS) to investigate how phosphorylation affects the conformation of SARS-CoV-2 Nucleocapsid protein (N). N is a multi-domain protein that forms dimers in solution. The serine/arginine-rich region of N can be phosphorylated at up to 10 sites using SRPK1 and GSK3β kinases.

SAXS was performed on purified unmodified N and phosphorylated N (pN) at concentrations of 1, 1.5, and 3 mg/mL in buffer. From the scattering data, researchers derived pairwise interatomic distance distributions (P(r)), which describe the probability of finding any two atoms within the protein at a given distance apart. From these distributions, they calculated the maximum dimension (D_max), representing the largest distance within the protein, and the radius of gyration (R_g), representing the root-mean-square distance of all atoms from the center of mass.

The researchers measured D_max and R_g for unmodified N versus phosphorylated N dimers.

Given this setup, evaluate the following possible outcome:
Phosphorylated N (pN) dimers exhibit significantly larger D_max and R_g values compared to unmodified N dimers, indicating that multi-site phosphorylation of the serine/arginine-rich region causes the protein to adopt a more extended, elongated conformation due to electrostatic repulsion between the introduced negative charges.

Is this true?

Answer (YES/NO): NO